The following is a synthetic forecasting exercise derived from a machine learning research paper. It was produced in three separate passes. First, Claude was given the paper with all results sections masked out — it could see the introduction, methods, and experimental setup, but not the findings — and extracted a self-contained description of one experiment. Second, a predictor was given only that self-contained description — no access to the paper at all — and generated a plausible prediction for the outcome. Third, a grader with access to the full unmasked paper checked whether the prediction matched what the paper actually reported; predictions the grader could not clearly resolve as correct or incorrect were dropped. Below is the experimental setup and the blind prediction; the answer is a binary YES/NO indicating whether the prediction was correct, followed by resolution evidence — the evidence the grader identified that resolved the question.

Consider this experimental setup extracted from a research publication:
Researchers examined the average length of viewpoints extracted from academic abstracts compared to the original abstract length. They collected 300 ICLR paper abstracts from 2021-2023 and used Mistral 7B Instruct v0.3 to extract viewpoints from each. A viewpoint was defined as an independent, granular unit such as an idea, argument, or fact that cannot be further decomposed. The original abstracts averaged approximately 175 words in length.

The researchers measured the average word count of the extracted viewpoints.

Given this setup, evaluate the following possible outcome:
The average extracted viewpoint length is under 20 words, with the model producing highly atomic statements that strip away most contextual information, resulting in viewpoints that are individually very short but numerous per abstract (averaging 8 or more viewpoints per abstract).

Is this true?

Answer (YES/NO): NO